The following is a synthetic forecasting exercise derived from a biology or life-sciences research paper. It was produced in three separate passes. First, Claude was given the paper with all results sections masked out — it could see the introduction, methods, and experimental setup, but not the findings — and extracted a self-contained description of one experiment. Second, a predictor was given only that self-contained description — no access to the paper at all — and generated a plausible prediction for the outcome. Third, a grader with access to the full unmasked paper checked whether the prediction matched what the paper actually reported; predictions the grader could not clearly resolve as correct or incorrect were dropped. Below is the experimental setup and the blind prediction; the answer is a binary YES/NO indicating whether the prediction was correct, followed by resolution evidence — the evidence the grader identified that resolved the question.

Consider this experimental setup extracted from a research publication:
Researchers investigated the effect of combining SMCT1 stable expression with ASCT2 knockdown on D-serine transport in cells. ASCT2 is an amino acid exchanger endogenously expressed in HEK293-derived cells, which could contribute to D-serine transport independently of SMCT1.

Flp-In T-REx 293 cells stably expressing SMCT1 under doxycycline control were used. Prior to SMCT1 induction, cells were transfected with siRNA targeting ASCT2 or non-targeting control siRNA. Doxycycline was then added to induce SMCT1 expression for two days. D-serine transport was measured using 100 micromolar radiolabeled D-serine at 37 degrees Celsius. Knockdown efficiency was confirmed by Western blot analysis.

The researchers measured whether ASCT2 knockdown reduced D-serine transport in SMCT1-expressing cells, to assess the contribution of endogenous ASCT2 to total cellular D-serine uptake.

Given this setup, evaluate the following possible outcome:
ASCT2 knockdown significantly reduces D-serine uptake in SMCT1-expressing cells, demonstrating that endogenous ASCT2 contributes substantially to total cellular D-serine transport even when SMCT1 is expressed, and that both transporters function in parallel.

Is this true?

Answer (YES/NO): YES